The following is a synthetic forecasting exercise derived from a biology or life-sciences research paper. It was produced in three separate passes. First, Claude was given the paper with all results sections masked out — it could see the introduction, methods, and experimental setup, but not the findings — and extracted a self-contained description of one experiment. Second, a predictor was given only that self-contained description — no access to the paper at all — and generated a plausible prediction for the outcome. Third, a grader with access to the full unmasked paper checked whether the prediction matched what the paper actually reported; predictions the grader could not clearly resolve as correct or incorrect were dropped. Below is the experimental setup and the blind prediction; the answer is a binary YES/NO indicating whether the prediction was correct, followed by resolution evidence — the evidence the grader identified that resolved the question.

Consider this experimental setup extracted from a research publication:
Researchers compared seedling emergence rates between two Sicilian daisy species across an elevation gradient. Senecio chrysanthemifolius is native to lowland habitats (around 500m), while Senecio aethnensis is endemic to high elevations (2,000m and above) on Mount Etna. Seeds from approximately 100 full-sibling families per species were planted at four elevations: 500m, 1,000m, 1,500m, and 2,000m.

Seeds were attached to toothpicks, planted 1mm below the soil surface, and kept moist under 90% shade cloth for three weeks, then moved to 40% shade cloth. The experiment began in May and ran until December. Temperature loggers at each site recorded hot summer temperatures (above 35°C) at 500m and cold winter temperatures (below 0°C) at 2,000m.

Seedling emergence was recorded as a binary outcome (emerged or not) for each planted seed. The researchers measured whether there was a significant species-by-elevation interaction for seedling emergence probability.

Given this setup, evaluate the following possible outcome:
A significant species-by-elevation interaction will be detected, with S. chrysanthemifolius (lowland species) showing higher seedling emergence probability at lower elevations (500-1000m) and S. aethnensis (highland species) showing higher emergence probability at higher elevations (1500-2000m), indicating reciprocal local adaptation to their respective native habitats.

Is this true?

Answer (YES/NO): NO